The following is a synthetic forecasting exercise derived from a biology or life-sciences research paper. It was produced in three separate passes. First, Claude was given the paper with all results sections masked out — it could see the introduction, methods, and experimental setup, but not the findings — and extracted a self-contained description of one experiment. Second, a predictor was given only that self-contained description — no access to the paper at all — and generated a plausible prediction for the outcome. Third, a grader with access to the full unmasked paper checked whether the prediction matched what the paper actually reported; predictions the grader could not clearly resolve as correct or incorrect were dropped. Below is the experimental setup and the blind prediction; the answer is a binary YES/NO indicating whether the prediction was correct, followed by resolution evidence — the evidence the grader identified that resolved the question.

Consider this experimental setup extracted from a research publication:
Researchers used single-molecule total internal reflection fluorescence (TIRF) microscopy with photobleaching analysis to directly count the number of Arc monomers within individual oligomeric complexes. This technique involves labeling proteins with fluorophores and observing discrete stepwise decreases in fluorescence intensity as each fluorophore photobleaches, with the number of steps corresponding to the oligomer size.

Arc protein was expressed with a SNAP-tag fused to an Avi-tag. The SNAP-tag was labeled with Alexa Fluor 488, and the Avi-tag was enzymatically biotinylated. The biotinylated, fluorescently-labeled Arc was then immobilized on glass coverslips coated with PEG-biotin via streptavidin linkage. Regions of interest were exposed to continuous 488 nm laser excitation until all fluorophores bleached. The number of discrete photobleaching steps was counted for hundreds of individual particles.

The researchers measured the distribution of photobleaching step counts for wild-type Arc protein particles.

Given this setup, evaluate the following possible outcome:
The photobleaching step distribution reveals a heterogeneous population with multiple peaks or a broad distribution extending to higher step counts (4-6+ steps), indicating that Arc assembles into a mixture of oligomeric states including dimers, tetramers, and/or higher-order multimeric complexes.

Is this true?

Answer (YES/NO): NO